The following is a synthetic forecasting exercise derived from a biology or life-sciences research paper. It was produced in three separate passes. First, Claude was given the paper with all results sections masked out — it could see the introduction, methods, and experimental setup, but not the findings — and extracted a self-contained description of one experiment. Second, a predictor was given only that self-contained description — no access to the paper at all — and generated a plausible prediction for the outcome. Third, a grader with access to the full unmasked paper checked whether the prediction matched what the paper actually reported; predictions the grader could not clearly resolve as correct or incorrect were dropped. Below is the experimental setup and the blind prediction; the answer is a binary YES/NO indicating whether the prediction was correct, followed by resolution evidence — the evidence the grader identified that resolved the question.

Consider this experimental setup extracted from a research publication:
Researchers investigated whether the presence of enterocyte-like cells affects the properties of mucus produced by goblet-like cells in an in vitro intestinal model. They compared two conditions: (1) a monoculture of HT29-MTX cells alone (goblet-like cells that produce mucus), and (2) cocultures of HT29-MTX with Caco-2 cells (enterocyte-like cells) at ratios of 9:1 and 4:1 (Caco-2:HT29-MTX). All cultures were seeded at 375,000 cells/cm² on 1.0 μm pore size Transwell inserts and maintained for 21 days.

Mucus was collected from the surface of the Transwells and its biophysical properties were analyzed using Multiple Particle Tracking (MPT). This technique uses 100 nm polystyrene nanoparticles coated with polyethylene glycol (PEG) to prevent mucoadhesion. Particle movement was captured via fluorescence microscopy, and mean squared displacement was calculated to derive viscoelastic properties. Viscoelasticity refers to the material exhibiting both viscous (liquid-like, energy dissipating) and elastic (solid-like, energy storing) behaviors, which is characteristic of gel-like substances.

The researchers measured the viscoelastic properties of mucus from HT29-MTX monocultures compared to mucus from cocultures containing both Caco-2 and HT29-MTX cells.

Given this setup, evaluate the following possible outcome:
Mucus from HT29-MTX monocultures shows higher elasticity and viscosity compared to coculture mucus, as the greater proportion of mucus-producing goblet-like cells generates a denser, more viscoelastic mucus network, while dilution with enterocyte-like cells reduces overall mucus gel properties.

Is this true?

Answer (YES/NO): NO